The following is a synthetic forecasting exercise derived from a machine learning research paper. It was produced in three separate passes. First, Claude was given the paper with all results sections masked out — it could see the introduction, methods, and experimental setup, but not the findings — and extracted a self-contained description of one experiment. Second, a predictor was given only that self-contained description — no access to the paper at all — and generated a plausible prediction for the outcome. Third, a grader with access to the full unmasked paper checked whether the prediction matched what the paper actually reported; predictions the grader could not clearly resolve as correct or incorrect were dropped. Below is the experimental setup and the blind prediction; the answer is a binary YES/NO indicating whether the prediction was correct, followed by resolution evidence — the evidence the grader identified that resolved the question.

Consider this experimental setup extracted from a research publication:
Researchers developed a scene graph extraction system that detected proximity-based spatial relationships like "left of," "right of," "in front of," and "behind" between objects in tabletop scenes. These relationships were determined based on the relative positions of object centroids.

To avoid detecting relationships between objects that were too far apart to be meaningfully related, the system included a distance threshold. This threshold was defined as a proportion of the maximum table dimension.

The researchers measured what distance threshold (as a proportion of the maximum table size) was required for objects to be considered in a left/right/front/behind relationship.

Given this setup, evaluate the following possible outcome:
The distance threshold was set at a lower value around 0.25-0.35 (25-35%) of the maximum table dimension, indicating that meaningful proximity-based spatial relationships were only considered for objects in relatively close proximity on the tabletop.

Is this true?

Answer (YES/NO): NO